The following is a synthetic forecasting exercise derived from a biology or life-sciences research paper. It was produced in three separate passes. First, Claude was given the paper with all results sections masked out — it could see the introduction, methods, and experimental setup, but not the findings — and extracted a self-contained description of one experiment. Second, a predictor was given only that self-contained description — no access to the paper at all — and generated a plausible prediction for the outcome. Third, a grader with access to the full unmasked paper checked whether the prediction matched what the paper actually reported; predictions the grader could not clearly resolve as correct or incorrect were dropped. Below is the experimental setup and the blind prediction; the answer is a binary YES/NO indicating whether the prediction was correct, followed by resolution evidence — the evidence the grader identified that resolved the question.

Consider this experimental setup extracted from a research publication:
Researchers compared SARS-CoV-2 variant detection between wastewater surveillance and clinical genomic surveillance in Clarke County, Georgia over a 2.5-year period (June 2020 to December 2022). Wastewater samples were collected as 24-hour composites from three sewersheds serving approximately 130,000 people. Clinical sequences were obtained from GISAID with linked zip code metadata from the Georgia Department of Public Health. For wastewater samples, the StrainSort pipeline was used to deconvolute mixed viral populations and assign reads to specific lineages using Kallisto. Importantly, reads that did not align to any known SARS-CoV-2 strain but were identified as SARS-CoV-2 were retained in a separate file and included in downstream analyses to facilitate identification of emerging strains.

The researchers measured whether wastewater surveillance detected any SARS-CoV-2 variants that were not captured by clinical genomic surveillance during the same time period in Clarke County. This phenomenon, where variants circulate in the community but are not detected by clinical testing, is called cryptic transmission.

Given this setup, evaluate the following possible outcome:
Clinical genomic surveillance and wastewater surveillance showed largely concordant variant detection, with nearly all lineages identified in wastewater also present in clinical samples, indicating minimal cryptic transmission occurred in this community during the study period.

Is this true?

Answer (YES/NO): NO